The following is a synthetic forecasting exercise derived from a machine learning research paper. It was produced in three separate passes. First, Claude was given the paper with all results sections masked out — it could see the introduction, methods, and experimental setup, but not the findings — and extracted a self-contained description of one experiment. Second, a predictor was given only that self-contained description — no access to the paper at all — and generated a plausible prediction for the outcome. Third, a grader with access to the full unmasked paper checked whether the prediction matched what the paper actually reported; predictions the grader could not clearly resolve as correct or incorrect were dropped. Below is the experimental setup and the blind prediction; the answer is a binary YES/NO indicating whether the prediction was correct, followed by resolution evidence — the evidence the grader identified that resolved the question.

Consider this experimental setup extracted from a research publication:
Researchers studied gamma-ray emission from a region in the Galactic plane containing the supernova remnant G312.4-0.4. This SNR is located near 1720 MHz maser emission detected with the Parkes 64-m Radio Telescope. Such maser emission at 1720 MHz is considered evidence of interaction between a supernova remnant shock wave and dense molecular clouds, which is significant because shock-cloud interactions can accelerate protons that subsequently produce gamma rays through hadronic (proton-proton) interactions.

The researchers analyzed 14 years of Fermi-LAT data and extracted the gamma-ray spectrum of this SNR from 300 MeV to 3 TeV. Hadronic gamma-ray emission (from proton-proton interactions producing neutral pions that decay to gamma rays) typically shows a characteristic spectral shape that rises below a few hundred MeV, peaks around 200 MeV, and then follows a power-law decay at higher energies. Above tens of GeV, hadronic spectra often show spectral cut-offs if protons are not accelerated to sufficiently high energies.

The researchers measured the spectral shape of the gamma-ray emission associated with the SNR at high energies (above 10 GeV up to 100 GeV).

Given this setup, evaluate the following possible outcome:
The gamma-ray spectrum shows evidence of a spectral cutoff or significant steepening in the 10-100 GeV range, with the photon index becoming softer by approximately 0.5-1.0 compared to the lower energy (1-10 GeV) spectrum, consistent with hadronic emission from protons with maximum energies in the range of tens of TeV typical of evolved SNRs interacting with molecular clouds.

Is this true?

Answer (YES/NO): NO